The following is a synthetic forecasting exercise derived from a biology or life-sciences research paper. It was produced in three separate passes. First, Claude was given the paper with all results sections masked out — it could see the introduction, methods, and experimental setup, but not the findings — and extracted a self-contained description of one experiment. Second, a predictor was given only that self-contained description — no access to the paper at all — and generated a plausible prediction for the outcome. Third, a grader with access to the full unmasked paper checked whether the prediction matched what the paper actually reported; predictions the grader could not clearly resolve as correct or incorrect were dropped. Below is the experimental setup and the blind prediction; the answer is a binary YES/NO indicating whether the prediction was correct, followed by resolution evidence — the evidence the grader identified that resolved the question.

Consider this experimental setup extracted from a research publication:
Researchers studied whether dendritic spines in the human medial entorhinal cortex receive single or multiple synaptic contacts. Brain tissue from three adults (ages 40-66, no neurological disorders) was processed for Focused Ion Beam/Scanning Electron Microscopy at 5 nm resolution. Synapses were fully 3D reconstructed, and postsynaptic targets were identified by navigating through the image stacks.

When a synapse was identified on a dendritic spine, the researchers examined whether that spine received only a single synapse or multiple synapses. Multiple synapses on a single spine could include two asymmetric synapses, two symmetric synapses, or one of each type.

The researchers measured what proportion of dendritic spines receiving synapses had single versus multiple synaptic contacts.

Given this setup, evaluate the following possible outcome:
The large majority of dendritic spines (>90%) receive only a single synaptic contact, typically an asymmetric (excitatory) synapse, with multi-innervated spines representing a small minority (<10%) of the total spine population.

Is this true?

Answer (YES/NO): YES